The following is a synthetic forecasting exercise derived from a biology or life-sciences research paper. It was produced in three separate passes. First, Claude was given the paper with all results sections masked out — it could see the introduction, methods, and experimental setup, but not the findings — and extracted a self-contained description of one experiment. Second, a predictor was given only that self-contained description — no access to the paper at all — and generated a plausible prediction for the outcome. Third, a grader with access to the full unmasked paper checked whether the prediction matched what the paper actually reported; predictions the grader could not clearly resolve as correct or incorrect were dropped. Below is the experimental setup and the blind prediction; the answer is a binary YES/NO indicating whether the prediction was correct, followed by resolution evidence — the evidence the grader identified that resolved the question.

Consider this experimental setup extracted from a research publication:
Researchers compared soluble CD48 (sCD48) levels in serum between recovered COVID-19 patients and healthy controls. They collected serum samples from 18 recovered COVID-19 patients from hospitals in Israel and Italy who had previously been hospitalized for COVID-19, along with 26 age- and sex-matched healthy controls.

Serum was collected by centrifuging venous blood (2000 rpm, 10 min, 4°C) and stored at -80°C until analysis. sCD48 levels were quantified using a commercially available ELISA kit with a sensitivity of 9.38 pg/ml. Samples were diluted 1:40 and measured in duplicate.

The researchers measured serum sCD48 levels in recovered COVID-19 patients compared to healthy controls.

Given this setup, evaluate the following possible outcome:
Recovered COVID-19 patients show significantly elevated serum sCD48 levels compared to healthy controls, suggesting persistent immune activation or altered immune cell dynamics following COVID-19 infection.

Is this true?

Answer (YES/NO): NO